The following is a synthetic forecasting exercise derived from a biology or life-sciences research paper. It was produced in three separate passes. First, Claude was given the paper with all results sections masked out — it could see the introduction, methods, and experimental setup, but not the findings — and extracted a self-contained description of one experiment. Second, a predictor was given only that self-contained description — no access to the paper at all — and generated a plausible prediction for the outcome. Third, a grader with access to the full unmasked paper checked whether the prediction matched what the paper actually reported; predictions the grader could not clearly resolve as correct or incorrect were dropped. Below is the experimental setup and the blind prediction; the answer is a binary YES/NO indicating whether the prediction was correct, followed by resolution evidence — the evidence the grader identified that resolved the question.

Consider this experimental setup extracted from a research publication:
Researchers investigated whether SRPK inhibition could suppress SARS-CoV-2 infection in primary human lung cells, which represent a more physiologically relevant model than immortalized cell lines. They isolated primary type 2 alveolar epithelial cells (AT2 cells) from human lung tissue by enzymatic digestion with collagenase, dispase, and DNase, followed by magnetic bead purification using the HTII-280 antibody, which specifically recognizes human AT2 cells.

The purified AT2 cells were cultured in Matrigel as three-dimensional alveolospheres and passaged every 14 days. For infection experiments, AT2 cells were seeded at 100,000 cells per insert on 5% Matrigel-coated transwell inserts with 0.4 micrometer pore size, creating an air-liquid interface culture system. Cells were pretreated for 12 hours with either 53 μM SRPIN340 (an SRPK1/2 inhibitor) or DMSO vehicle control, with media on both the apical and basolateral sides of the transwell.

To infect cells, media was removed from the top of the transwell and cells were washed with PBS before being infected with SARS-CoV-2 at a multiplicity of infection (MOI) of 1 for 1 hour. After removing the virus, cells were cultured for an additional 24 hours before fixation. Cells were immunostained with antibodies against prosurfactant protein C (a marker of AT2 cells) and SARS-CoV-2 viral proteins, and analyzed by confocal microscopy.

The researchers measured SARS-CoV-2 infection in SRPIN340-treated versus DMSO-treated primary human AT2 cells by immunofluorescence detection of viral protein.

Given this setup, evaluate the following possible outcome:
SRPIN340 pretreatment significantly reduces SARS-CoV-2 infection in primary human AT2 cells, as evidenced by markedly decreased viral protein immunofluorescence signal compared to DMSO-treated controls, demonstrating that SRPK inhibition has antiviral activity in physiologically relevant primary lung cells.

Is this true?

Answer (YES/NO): YES